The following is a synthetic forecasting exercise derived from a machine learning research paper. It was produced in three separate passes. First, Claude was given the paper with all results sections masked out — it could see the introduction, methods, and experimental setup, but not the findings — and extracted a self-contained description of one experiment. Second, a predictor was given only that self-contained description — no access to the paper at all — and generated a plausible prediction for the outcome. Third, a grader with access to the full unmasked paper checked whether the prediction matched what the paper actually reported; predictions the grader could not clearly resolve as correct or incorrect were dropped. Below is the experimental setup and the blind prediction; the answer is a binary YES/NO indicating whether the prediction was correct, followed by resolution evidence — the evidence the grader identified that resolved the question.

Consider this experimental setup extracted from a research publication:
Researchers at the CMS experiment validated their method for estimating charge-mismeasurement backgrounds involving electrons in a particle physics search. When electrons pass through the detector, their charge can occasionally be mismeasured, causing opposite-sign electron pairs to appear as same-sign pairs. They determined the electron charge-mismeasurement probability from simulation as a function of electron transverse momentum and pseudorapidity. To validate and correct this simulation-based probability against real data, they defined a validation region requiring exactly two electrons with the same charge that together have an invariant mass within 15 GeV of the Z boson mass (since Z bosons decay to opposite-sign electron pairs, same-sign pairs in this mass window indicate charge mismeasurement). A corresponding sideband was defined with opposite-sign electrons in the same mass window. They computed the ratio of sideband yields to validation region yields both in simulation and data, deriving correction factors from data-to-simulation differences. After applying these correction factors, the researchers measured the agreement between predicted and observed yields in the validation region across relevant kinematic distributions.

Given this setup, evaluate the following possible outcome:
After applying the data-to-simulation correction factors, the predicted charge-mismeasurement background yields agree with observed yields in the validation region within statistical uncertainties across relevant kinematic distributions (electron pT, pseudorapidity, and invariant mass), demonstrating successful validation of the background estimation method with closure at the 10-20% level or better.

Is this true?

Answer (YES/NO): NO